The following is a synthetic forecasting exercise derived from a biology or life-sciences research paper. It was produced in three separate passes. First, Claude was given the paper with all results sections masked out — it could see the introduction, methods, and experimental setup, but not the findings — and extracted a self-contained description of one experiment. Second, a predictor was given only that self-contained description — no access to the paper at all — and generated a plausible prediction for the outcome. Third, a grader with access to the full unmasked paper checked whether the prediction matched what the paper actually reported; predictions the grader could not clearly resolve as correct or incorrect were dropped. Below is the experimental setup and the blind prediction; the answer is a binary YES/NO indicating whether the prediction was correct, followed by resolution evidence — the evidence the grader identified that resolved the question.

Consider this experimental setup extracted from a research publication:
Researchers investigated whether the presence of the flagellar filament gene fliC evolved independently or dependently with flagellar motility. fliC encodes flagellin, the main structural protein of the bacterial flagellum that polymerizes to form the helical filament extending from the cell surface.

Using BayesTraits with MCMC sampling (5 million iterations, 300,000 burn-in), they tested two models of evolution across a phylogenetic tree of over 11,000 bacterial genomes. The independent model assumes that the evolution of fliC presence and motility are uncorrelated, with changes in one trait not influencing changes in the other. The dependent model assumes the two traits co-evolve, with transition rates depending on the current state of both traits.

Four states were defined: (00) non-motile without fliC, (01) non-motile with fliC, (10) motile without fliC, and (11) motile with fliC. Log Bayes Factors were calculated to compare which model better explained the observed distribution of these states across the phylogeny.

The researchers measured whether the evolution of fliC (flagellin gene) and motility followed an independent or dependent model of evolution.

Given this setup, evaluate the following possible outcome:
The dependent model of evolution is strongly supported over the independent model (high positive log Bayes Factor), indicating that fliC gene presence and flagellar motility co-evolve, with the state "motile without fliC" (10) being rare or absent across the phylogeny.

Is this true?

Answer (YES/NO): YES